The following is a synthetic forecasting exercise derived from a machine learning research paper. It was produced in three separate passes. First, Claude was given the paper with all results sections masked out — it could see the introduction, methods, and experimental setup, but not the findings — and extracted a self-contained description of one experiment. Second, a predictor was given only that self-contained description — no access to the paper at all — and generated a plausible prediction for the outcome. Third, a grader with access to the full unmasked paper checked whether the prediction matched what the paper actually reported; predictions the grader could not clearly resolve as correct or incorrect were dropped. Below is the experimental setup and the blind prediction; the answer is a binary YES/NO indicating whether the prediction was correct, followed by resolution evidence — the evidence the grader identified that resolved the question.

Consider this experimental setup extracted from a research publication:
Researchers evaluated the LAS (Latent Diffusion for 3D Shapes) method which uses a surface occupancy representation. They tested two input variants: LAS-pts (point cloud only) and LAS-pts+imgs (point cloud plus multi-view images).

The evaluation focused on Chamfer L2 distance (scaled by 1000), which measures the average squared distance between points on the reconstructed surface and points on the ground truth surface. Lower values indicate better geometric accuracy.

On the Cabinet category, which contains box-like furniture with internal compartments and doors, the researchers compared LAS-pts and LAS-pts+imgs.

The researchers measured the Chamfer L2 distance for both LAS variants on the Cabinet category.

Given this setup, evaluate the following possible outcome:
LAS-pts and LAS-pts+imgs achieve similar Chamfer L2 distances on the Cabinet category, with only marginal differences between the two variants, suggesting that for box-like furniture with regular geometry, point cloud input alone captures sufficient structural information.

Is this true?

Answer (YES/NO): YES